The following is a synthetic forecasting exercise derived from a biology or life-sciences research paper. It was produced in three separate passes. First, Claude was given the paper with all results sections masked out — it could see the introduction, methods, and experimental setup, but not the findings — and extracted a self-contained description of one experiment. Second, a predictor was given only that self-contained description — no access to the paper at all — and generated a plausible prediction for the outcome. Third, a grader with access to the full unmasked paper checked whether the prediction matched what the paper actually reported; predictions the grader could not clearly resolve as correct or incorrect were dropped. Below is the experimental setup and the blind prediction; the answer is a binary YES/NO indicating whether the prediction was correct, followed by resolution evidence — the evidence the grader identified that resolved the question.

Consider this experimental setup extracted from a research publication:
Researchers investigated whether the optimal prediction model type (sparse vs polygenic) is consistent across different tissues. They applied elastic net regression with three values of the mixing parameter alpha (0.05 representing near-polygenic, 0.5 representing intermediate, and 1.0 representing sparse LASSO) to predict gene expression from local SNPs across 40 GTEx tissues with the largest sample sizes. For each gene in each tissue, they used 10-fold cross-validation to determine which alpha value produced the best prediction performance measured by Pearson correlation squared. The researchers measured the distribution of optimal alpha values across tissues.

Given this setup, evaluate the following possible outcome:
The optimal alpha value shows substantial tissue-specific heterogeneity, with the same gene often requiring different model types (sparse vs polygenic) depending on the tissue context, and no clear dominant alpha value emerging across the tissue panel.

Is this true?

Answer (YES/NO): NO